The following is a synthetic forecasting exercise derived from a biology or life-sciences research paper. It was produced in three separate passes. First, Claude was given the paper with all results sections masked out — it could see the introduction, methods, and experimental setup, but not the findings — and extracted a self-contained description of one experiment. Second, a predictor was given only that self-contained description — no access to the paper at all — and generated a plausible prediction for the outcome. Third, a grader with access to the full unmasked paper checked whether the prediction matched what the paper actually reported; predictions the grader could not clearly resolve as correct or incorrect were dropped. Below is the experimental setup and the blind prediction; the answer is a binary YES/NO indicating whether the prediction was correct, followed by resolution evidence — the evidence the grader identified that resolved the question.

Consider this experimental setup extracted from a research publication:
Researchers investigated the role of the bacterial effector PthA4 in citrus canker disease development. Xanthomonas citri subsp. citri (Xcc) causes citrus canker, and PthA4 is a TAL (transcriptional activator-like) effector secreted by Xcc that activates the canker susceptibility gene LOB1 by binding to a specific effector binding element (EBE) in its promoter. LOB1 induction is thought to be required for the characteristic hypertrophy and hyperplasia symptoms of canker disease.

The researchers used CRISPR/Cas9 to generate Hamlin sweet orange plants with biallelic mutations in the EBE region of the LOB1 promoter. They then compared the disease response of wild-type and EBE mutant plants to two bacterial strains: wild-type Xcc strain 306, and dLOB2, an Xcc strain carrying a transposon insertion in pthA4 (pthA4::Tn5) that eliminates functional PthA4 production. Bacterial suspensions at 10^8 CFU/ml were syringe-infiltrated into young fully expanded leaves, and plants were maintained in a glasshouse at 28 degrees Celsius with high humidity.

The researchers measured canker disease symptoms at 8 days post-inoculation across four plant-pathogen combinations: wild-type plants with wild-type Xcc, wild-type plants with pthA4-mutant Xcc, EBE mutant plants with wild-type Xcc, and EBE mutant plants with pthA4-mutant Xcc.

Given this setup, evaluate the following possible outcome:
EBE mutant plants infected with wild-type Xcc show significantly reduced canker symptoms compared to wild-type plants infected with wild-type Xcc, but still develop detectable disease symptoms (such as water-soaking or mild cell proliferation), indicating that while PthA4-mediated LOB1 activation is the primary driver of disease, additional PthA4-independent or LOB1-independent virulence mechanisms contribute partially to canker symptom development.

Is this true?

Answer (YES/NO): NO